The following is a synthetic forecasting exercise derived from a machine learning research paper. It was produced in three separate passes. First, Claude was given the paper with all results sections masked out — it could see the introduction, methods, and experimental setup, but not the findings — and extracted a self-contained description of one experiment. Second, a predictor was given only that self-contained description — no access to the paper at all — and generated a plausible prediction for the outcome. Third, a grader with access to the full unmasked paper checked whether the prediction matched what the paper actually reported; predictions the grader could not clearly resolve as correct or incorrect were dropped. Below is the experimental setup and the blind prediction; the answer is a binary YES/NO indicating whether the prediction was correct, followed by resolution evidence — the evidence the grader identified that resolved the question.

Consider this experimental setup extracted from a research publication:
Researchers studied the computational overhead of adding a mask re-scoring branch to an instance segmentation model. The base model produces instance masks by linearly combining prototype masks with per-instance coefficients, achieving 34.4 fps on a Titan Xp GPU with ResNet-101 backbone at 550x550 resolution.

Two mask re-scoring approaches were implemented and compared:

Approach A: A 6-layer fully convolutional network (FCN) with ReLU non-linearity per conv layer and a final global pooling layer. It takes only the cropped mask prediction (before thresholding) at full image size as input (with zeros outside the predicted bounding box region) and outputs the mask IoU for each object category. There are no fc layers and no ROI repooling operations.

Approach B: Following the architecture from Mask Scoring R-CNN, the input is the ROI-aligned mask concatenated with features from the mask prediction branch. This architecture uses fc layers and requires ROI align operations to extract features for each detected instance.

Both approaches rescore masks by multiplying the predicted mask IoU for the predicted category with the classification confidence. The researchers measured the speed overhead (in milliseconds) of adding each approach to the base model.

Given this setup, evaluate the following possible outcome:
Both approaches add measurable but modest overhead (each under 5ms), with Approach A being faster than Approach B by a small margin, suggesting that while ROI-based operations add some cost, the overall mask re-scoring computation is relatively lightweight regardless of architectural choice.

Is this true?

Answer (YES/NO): NO